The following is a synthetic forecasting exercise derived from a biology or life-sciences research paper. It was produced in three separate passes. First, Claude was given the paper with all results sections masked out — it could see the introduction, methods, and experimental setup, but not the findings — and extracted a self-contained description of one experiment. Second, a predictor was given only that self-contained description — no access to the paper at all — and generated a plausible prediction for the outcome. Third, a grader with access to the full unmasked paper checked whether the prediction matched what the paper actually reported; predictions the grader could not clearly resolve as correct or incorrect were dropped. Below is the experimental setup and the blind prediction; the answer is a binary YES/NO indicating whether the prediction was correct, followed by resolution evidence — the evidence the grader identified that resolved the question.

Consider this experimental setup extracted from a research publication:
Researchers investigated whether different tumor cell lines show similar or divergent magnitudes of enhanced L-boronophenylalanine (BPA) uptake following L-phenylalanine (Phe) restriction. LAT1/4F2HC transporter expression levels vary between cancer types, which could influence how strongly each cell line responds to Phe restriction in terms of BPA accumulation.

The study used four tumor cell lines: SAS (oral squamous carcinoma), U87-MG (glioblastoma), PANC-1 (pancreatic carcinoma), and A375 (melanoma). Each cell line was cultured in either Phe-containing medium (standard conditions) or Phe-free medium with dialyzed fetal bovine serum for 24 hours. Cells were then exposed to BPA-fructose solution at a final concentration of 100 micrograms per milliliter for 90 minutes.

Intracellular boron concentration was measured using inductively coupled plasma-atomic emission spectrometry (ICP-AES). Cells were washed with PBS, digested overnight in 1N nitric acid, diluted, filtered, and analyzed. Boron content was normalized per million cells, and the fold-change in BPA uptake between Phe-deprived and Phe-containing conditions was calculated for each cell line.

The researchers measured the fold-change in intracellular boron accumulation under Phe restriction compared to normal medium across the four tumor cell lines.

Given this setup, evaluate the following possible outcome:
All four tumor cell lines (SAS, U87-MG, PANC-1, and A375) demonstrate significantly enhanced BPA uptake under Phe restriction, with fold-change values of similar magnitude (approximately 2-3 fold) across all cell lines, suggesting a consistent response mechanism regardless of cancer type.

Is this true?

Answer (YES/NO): NO